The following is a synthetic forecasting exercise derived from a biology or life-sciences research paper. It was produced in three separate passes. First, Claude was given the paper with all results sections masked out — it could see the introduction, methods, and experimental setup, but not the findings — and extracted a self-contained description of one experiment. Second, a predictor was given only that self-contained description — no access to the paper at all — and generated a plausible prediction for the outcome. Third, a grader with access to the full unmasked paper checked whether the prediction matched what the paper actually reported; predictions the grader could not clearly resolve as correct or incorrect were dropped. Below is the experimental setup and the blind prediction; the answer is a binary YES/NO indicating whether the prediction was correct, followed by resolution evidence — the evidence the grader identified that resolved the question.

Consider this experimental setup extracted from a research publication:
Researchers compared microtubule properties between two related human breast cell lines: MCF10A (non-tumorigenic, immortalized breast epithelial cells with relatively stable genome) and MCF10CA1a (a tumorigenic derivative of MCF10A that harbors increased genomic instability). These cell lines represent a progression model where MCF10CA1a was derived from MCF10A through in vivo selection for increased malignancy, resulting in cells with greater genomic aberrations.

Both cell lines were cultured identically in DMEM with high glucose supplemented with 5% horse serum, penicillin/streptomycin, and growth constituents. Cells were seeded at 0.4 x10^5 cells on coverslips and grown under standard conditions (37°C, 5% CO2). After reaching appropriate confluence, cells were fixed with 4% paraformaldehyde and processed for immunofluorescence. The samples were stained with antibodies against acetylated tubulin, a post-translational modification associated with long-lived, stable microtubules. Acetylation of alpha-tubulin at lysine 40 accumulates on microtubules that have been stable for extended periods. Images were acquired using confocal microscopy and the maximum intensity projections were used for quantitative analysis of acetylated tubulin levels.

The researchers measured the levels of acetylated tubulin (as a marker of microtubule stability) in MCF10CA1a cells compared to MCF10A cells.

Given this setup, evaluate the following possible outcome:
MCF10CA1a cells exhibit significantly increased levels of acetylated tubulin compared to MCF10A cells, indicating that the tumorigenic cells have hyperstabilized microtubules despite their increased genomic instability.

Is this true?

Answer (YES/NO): YES